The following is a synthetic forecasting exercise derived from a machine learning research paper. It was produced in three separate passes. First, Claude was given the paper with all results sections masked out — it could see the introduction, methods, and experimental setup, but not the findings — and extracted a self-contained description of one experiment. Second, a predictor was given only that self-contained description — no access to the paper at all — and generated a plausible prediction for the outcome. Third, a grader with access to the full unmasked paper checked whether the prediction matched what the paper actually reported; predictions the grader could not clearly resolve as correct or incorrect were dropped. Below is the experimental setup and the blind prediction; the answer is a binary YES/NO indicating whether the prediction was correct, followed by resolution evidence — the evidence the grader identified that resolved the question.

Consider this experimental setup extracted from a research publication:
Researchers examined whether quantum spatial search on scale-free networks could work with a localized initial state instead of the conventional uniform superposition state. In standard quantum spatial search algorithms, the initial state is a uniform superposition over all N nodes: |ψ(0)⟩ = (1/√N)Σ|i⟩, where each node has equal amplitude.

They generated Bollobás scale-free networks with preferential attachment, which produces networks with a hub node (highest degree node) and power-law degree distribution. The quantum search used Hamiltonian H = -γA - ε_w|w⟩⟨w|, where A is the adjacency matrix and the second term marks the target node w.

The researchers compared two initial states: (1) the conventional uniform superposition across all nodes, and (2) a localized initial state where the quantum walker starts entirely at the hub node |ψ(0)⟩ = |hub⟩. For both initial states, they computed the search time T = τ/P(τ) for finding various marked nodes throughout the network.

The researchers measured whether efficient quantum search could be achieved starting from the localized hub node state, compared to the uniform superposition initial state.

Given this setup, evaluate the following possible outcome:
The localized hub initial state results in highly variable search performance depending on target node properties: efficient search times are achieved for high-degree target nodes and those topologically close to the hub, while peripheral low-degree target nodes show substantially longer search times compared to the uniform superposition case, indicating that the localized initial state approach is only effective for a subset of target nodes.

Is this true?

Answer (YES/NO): NO